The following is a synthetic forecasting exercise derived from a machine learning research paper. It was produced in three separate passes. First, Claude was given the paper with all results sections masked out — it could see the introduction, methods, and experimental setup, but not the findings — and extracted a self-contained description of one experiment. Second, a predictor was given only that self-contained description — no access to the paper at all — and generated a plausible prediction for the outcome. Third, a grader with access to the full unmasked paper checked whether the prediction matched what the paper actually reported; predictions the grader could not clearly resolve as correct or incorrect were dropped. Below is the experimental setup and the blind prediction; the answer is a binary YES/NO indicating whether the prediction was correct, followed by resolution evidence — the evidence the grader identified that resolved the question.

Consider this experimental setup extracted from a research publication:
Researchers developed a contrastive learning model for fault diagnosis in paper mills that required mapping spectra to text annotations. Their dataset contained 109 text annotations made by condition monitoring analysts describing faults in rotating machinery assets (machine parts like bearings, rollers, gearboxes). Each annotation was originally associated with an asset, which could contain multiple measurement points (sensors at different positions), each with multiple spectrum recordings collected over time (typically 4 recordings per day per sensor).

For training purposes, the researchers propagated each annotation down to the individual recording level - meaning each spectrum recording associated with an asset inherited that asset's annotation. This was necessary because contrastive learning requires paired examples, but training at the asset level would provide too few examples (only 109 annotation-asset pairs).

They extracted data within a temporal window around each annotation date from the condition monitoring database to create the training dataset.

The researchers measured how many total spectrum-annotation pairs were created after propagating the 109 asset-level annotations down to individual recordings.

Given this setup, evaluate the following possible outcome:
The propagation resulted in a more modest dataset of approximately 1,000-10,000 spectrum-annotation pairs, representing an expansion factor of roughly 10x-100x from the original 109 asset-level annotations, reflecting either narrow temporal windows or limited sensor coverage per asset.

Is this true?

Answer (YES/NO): NO